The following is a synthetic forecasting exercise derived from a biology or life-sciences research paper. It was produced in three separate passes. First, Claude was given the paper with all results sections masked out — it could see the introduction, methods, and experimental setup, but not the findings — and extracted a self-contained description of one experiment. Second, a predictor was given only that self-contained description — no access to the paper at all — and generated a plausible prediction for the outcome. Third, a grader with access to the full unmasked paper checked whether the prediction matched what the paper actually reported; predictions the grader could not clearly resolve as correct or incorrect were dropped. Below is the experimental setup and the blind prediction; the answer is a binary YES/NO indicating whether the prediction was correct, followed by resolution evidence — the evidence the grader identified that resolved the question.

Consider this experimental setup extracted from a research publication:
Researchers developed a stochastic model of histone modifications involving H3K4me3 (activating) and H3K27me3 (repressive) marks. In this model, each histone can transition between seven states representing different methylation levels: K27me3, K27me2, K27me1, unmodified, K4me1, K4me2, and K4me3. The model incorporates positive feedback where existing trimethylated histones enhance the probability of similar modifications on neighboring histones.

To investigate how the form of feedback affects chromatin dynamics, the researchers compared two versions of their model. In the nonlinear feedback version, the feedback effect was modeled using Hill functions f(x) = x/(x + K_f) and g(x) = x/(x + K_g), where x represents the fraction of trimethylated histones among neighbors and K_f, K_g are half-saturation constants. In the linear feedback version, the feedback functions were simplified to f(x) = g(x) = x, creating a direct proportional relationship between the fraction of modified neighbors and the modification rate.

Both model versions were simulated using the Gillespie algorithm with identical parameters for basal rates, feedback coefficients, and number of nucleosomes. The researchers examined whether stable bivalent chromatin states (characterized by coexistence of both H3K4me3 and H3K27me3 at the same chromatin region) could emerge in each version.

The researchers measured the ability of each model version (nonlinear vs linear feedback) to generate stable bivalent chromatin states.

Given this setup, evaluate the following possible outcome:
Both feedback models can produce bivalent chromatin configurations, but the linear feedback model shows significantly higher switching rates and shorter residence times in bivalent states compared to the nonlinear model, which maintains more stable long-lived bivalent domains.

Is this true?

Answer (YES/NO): NO